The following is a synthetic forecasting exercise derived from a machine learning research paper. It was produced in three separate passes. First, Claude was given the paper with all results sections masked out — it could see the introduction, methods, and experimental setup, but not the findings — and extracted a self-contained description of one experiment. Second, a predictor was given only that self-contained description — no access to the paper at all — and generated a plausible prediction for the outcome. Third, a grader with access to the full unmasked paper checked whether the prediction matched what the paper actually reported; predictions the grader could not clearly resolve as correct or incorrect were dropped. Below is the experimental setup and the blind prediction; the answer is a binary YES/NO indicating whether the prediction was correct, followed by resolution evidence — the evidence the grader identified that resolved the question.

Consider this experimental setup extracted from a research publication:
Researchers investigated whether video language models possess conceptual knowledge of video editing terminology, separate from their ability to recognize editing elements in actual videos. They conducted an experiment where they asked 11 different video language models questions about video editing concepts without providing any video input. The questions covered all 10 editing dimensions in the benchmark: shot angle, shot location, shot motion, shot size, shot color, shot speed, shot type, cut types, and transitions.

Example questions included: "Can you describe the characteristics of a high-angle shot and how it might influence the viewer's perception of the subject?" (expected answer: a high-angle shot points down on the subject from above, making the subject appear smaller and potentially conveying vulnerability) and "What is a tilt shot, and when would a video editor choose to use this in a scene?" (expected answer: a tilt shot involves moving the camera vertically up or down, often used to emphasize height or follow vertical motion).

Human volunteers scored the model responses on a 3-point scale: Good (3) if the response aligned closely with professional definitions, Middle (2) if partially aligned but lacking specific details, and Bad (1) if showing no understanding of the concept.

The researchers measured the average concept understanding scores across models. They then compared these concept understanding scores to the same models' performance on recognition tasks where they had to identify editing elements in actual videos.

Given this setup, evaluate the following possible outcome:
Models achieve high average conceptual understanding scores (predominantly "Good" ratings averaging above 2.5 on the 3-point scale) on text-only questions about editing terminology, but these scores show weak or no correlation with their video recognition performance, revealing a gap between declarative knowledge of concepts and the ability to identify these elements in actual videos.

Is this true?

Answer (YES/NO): YES